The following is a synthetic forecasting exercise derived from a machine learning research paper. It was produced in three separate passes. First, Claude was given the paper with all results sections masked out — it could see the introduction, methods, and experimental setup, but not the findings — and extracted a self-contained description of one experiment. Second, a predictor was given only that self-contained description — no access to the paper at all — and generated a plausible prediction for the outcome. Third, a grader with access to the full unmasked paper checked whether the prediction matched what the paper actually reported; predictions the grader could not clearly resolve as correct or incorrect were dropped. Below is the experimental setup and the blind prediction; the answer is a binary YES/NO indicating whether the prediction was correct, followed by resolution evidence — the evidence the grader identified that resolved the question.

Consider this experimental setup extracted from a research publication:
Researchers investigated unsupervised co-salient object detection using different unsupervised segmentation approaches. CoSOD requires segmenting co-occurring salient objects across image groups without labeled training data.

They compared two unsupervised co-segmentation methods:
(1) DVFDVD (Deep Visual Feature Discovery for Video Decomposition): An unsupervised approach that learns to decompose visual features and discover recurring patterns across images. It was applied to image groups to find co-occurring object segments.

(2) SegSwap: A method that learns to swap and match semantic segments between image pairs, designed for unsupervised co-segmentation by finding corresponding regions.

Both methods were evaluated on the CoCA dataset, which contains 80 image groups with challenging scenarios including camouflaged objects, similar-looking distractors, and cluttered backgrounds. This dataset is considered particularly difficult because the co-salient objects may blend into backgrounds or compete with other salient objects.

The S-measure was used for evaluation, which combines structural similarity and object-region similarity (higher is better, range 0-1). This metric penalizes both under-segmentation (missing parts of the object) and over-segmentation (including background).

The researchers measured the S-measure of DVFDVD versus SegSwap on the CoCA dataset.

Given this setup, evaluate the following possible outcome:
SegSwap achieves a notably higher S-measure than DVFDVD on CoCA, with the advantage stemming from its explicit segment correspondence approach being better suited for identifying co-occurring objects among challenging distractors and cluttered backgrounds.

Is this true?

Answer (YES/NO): NO